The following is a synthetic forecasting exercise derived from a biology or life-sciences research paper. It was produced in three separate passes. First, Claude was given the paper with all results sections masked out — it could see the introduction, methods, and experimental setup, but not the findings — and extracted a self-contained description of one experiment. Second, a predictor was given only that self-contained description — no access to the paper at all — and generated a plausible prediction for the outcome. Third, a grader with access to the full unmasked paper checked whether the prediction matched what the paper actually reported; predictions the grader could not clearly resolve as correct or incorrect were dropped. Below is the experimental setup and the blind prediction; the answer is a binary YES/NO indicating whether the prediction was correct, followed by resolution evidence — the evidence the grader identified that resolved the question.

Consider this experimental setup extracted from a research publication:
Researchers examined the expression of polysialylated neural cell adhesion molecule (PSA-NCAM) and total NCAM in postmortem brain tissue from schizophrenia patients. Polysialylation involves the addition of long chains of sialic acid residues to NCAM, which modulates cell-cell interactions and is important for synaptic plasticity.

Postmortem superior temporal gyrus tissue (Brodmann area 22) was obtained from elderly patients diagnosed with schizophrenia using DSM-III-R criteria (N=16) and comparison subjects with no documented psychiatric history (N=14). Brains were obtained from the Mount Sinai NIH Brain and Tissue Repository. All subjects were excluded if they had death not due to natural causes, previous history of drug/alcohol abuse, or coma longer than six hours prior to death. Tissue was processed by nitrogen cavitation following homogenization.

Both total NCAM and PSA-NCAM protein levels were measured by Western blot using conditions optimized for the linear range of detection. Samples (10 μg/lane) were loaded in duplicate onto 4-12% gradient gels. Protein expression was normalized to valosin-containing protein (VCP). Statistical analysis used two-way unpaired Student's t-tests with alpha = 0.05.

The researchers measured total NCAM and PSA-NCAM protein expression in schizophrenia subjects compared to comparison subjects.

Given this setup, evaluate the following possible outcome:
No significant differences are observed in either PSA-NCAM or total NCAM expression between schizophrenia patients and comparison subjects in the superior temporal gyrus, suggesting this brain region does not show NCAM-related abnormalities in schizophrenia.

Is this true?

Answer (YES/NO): YES